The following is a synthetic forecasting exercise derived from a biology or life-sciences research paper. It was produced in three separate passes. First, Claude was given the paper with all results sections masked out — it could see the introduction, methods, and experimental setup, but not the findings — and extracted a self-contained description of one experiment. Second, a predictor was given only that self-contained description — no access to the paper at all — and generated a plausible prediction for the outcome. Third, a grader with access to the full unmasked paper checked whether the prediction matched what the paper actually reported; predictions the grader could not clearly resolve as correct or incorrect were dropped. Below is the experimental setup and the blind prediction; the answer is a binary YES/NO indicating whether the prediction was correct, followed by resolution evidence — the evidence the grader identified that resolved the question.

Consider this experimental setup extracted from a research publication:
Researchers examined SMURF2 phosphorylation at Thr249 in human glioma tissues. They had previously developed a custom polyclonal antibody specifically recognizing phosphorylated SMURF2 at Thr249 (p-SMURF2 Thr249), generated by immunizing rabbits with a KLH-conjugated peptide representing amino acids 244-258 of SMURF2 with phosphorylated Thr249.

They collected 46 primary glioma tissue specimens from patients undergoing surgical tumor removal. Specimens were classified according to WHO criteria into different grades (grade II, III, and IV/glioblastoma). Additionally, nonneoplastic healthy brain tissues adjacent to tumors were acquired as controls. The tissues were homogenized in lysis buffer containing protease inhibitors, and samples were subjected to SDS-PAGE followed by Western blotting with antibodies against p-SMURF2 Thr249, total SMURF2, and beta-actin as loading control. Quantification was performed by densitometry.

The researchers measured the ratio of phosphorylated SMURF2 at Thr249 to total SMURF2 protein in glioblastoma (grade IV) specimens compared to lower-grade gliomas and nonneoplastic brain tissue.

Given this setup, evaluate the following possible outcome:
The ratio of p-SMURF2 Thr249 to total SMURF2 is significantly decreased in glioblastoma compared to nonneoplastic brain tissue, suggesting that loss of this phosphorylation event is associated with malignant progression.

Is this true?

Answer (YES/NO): YES